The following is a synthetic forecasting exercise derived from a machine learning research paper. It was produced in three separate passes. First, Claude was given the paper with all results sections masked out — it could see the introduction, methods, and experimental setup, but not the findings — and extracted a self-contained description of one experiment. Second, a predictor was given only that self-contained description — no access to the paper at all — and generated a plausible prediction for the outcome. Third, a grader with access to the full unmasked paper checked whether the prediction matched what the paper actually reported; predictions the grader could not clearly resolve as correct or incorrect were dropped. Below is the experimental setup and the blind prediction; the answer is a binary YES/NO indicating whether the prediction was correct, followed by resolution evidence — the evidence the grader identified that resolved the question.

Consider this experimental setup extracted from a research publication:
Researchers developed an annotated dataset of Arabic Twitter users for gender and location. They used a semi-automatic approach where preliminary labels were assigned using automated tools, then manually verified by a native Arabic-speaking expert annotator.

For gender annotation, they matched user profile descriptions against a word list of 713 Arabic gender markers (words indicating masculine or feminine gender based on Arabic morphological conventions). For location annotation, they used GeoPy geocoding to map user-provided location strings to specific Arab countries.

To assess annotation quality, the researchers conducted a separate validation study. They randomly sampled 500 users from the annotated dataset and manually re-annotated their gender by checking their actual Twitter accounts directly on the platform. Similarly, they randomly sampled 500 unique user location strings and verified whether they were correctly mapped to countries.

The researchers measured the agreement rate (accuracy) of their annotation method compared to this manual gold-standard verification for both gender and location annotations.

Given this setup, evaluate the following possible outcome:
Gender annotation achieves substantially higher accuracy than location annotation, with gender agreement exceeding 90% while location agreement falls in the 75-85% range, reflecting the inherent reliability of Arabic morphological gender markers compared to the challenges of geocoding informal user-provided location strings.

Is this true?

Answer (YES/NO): NO